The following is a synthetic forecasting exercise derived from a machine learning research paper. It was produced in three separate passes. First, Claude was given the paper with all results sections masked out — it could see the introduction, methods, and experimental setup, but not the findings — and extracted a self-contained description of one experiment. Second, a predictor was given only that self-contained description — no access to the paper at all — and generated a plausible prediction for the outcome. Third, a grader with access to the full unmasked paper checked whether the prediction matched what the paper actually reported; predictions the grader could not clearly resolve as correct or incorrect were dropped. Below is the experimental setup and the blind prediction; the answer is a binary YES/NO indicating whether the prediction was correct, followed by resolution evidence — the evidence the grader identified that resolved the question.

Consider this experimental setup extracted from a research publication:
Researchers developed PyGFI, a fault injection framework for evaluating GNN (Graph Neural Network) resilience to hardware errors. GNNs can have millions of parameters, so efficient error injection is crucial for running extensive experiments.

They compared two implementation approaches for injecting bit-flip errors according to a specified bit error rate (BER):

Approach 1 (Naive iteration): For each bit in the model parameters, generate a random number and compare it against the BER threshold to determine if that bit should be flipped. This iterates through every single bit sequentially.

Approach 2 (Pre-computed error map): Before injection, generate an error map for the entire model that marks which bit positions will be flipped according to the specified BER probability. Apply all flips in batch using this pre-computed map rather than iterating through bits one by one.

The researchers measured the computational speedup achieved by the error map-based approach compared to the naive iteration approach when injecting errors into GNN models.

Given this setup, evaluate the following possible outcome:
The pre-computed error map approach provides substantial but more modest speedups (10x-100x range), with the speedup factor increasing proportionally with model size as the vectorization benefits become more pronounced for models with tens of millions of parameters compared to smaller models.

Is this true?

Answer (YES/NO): NO